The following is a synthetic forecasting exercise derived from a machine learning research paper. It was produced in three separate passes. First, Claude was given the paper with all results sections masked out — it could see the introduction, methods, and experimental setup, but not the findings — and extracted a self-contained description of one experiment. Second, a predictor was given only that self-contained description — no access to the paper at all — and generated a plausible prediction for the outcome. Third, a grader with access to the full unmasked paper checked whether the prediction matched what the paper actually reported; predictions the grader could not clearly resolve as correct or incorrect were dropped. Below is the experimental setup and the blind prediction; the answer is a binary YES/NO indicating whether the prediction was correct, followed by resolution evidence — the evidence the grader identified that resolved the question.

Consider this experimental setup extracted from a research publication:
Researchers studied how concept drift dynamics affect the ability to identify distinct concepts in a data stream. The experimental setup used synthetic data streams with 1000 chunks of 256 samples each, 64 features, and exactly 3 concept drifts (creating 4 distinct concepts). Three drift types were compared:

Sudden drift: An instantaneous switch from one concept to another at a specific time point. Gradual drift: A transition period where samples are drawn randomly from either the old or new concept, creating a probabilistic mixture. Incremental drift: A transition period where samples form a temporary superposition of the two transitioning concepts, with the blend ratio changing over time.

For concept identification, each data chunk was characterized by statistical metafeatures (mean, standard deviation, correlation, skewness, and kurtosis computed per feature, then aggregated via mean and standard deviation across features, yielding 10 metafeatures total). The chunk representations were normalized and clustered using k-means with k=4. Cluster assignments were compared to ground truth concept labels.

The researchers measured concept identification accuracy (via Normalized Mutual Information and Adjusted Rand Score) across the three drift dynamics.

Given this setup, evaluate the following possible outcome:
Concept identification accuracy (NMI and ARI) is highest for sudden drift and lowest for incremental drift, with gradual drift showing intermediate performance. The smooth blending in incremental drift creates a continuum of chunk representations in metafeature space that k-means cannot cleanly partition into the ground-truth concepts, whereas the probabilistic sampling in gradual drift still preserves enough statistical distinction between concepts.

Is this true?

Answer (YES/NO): YES